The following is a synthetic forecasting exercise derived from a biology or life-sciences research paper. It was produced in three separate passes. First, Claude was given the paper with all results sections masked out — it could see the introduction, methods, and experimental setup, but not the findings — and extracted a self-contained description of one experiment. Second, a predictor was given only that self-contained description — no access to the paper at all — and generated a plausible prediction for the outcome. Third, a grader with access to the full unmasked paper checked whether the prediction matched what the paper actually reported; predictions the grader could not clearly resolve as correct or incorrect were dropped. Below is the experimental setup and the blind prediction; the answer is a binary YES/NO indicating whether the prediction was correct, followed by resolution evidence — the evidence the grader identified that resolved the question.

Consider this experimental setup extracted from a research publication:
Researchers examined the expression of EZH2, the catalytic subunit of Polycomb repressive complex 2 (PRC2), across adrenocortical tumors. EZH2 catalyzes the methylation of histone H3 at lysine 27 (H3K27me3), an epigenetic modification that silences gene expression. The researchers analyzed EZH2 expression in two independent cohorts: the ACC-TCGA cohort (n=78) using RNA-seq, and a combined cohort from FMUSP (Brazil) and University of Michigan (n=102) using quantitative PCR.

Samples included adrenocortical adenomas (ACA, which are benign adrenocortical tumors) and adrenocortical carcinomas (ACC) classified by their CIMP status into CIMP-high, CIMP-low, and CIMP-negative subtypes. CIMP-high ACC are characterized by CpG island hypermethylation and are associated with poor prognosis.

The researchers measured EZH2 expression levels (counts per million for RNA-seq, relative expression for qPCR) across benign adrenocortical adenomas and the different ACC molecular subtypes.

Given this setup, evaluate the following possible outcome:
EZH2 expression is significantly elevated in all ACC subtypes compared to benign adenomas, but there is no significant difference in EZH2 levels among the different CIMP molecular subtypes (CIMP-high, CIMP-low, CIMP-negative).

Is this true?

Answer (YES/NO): NO